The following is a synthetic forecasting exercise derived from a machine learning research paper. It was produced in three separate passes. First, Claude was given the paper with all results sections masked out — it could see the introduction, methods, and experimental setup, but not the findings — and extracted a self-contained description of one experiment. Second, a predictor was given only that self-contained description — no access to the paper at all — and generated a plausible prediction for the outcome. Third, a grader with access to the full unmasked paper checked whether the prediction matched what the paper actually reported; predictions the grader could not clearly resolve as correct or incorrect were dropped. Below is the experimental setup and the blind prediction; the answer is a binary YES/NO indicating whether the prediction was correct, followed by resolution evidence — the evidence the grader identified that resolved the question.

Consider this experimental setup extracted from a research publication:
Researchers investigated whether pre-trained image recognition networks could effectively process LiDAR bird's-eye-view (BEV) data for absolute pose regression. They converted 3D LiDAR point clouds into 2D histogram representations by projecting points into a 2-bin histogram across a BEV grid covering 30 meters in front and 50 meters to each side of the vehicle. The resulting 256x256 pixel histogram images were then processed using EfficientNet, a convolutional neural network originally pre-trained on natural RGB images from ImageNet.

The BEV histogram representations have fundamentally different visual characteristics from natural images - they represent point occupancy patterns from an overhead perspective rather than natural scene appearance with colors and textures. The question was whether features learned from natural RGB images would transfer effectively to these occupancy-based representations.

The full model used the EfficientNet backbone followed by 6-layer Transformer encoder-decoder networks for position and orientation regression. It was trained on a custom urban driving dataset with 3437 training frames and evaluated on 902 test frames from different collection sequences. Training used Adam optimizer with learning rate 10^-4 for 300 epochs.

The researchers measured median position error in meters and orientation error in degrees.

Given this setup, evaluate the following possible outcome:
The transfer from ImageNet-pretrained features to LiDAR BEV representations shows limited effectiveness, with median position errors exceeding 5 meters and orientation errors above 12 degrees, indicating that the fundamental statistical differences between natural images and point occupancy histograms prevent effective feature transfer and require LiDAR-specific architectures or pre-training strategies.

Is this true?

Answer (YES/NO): NO